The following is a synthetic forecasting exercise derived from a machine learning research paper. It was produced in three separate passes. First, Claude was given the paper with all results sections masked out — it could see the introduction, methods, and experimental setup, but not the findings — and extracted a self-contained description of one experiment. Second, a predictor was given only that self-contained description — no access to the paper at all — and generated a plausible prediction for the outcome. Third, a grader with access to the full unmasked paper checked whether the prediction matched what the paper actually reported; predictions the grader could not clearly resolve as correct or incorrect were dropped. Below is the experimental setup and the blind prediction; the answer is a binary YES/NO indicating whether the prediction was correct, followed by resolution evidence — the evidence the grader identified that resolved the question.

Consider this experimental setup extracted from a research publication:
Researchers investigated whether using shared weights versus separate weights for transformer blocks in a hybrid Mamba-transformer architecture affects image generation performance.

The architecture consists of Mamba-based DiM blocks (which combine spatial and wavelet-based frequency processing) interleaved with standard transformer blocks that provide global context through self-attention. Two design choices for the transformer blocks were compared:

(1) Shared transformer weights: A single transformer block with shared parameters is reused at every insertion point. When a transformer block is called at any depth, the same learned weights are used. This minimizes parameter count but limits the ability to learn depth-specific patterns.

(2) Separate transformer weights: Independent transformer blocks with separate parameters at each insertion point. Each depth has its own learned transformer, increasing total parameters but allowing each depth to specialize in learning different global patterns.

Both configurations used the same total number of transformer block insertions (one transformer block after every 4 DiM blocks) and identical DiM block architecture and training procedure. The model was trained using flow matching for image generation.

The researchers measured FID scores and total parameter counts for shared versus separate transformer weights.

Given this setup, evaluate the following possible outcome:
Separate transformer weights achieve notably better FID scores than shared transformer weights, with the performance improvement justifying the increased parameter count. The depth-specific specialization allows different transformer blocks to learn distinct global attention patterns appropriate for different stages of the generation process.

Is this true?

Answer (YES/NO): NO